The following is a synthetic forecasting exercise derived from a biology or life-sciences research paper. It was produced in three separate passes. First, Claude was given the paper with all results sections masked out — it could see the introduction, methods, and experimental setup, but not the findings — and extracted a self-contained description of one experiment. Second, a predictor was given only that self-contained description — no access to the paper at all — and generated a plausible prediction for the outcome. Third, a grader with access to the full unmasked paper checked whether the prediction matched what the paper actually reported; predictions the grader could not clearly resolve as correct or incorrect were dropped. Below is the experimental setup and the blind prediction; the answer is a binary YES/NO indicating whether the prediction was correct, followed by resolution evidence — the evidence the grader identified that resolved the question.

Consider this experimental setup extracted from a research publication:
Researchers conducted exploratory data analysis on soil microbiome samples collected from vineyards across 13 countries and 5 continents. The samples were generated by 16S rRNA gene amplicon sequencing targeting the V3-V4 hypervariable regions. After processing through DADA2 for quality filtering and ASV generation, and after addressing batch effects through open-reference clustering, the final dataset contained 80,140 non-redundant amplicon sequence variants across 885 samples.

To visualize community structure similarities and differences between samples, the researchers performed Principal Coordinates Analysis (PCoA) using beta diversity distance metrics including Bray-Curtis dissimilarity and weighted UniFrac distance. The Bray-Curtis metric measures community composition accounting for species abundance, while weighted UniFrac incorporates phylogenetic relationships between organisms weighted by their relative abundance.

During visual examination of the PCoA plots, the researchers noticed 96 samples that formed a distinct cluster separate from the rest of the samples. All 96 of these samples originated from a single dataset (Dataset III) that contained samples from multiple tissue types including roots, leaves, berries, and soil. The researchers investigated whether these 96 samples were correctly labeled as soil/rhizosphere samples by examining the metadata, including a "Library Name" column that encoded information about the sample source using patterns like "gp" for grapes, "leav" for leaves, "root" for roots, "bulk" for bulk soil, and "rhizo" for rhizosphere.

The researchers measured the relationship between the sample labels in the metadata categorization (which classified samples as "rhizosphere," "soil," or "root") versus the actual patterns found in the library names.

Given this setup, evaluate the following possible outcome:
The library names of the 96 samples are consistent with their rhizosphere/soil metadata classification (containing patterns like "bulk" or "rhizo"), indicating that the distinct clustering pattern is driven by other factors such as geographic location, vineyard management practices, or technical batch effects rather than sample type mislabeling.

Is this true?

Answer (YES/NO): NO